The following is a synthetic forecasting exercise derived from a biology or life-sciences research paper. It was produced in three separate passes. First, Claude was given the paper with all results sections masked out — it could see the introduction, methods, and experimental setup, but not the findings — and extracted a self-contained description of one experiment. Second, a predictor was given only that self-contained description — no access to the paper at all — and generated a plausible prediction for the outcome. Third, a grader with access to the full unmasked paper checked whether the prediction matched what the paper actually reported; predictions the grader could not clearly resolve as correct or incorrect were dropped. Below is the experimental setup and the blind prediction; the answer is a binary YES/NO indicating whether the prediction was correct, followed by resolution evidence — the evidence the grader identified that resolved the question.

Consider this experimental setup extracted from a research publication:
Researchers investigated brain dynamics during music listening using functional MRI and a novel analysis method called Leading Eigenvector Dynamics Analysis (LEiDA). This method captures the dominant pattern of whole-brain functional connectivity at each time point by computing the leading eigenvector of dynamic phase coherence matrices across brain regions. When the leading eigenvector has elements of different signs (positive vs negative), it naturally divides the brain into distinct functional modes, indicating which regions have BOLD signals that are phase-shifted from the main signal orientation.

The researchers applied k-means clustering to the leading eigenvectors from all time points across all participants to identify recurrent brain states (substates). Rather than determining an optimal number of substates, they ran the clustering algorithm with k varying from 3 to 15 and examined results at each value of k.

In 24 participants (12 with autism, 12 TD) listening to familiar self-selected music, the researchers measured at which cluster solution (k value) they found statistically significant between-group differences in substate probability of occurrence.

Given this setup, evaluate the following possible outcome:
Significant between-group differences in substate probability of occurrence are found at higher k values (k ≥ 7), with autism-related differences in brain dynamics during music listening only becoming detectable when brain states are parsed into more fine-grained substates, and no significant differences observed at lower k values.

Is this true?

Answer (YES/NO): YES